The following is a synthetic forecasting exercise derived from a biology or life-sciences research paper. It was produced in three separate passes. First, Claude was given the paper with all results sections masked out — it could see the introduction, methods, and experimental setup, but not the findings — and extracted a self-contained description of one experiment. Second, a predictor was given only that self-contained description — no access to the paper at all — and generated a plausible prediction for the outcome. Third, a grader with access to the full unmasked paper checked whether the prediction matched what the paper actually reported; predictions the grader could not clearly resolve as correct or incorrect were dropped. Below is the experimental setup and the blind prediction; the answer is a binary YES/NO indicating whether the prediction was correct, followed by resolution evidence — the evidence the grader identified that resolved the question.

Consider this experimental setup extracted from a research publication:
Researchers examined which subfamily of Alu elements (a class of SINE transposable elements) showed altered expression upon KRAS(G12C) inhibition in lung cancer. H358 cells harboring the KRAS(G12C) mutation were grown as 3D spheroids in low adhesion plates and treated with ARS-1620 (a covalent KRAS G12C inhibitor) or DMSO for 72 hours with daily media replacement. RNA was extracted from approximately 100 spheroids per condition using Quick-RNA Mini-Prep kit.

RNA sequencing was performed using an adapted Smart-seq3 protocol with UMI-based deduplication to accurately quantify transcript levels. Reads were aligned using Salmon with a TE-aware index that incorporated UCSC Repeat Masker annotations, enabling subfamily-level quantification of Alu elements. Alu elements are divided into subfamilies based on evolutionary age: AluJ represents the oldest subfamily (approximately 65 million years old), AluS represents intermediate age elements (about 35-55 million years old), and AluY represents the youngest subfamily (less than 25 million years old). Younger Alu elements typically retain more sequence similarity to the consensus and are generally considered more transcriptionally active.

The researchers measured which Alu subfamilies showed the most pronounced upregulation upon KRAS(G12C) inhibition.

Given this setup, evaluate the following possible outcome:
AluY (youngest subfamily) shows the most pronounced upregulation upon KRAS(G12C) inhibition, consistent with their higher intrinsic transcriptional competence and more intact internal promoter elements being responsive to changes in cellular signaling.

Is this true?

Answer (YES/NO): YES